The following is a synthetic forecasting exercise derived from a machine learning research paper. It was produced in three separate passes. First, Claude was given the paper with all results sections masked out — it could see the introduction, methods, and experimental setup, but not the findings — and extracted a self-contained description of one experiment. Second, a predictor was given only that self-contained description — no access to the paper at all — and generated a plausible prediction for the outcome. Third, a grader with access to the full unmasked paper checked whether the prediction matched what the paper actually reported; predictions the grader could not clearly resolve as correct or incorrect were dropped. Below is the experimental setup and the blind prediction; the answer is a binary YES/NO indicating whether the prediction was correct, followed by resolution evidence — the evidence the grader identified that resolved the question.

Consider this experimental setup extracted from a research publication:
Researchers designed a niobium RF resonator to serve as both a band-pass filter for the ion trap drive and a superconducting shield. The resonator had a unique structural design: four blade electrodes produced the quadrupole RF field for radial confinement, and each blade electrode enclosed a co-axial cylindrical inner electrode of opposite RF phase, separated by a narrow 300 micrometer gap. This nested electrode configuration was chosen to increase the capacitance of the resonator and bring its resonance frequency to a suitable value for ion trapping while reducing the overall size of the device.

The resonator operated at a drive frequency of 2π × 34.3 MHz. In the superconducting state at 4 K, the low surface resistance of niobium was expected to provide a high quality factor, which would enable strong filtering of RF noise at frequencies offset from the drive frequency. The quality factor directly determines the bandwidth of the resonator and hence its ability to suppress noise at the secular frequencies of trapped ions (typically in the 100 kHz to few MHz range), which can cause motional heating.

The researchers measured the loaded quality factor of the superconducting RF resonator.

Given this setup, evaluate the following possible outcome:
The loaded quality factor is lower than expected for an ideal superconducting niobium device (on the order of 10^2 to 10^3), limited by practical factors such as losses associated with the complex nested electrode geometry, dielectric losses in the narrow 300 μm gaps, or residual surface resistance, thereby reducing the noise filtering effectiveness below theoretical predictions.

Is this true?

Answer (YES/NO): NO